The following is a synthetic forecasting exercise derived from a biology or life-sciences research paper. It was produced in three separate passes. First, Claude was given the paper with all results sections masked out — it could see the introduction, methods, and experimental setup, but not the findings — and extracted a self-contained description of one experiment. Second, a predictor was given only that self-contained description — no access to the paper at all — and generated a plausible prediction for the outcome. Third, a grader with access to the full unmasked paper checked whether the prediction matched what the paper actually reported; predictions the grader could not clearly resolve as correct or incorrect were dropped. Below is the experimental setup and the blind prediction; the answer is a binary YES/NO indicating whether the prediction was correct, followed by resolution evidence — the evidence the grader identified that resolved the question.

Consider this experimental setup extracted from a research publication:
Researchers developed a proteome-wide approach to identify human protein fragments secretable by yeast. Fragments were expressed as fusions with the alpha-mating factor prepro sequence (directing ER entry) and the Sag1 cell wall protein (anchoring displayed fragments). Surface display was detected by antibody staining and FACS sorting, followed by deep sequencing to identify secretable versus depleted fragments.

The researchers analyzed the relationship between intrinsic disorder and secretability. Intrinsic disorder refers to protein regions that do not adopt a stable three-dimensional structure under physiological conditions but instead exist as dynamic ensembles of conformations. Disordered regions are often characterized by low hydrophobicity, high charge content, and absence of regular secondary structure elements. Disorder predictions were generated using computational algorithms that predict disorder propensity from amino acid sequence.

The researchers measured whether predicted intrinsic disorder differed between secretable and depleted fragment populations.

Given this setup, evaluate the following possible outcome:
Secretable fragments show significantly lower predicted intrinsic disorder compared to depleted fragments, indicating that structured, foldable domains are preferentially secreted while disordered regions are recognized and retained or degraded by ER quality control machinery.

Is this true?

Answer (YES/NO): NO